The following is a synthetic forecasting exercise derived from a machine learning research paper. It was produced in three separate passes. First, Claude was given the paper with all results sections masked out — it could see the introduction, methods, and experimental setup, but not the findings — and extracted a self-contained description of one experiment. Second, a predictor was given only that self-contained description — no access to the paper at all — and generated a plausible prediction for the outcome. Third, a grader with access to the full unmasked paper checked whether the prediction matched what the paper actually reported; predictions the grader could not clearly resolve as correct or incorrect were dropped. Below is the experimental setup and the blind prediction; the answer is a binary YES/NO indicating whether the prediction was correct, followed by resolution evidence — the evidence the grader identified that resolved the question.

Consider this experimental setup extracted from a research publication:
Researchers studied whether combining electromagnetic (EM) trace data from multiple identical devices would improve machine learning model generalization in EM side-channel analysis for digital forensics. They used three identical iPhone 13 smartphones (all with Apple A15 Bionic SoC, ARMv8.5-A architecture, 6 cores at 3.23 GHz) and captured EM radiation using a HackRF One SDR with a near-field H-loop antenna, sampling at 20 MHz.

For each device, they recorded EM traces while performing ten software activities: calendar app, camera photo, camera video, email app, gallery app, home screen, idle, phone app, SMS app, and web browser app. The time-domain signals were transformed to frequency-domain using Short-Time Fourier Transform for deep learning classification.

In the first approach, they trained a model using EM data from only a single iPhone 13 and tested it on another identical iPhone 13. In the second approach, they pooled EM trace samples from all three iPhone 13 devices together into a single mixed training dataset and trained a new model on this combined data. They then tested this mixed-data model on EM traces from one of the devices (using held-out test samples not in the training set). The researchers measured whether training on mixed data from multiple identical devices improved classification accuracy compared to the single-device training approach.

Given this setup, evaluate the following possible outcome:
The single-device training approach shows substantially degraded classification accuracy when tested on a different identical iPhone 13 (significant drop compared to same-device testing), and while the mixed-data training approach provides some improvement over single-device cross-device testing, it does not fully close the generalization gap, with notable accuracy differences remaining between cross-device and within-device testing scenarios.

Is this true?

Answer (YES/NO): NO